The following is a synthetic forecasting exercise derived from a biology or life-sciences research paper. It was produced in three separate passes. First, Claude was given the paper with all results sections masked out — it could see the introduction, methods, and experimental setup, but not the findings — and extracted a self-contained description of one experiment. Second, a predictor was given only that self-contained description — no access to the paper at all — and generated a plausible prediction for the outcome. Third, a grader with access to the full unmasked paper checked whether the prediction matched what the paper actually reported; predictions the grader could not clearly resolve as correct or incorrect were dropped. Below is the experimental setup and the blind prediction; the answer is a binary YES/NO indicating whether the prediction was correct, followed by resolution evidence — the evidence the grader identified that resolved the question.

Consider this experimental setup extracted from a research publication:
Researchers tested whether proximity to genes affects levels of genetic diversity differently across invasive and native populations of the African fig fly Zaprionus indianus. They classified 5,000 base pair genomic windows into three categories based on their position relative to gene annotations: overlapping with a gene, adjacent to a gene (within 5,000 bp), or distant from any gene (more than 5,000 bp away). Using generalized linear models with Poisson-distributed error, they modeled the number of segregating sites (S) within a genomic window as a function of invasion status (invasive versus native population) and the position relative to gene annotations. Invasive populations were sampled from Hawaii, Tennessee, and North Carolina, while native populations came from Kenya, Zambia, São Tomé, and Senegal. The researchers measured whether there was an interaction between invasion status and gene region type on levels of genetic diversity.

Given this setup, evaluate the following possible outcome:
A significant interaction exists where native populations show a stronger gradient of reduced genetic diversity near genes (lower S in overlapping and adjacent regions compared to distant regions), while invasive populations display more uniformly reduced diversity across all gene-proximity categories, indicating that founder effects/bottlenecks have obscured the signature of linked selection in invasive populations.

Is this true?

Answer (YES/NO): NO